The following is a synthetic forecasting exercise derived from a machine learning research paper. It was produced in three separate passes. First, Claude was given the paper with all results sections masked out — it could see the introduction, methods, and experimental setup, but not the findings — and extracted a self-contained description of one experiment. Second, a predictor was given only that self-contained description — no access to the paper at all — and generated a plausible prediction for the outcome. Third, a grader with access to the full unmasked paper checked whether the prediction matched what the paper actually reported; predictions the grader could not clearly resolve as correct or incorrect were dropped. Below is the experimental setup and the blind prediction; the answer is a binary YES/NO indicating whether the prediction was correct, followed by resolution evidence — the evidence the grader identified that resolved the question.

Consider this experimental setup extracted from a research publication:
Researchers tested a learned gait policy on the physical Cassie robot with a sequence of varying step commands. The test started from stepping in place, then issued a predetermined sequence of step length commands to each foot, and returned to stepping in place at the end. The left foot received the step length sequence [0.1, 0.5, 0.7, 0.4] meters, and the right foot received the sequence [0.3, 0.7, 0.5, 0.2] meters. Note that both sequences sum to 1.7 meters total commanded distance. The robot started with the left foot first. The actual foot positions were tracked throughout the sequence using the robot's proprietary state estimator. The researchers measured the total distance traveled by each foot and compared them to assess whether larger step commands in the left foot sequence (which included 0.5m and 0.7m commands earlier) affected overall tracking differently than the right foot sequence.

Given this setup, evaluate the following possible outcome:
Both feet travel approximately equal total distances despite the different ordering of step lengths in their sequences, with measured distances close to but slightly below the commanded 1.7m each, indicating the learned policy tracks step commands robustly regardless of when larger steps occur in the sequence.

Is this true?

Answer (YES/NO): NO